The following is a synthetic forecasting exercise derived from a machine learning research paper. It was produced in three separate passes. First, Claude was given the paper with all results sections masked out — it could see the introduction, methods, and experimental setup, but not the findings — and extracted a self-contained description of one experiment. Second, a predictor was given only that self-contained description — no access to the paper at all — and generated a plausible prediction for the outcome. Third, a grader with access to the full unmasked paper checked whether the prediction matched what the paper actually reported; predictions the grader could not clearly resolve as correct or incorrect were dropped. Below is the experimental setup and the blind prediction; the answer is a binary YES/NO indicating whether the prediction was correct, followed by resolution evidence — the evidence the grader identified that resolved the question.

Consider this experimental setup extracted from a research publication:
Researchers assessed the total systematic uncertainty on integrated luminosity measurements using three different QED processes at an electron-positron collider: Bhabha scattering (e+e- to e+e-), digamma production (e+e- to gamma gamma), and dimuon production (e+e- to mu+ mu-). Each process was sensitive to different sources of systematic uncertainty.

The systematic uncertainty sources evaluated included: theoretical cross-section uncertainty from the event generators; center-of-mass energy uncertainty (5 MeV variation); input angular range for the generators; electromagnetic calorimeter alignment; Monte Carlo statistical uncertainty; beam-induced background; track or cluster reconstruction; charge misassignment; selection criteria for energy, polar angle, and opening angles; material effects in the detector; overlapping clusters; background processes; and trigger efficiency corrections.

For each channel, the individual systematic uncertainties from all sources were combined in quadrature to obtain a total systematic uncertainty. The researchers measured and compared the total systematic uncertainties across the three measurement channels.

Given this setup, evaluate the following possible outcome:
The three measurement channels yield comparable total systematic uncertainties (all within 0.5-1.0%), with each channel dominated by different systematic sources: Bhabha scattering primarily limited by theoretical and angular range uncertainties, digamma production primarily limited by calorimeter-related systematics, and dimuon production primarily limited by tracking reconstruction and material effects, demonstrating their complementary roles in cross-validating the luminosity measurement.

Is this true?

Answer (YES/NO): NO